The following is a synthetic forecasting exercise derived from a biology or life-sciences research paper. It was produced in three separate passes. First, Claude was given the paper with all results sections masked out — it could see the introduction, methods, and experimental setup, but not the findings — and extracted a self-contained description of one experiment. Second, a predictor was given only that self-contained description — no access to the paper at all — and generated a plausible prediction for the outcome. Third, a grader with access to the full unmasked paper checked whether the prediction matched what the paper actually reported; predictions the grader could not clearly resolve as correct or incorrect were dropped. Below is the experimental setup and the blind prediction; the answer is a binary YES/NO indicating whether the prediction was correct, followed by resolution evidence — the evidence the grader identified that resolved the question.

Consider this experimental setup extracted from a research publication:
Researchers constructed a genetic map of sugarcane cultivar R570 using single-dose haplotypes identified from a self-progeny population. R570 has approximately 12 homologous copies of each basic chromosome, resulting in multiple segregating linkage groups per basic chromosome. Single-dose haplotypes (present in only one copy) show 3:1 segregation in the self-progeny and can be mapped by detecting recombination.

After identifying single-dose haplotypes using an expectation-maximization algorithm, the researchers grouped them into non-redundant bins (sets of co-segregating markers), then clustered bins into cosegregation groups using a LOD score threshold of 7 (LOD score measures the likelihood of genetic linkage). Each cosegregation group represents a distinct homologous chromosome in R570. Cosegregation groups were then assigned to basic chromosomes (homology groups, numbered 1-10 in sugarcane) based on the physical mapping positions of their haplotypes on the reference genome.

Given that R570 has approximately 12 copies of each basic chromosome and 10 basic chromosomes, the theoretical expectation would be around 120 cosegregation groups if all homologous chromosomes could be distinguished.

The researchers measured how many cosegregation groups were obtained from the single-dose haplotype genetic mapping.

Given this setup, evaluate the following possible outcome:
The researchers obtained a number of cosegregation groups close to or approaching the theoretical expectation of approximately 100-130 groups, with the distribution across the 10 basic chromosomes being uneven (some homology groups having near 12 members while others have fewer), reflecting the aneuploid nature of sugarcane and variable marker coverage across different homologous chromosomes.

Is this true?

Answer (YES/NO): NO